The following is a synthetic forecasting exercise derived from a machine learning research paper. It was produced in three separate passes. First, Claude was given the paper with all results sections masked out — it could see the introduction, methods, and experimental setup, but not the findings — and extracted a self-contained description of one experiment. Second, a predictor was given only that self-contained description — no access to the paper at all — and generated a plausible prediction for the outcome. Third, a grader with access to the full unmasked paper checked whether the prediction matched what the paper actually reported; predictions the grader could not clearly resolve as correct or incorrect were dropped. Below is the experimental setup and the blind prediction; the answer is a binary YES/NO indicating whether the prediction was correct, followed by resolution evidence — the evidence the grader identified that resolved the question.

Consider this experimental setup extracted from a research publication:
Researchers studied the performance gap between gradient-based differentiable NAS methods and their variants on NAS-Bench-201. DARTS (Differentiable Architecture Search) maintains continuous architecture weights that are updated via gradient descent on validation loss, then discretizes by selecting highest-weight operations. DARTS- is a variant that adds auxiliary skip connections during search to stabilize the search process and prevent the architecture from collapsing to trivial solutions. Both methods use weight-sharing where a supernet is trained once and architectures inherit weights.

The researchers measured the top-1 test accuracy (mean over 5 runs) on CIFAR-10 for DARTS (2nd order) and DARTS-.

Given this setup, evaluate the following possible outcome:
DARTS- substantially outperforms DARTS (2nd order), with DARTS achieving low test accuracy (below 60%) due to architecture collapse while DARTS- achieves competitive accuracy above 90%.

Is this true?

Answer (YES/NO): YES